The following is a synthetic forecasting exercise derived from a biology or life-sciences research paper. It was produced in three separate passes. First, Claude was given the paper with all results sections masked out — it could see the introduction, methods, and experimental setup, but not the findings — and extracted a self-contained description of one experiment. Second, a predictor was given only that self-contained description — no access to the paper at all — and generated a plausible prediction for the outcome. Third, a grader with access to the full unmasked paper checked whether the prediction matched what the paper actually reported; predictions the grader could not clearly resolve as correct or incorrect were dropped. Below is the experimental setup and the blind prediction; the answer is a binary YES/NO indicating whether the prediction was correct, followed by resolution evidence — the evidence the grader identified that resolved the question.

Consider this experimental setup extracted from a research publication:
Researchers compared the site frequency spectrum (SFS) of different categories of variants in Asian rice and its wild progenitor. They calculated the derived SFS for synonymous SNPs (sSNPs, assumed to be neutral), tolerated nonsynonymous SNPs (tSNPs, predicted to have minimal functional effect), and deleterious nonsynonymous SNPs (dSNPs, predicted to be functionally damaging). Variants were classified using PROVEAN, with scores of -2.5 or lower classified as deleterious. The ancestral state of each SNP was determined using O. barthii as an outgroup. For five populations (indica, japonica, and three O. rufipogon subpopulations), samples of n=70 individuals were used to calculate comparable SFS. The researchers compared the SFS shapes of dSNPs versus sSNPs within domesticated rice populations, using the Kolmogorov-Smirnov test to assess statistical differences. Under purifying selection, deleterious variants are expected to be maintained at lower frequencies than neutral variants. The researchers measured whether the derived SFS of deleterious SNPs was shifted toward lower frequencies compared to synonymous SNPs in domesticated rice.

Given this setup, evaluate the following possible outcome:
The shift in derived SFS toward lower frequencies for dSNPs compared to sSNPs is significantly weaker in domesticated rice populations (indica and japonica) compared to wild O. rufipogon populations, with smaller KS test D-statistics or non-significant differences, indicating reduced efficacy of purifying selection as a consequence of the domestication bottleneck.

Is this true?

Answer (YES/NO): NO